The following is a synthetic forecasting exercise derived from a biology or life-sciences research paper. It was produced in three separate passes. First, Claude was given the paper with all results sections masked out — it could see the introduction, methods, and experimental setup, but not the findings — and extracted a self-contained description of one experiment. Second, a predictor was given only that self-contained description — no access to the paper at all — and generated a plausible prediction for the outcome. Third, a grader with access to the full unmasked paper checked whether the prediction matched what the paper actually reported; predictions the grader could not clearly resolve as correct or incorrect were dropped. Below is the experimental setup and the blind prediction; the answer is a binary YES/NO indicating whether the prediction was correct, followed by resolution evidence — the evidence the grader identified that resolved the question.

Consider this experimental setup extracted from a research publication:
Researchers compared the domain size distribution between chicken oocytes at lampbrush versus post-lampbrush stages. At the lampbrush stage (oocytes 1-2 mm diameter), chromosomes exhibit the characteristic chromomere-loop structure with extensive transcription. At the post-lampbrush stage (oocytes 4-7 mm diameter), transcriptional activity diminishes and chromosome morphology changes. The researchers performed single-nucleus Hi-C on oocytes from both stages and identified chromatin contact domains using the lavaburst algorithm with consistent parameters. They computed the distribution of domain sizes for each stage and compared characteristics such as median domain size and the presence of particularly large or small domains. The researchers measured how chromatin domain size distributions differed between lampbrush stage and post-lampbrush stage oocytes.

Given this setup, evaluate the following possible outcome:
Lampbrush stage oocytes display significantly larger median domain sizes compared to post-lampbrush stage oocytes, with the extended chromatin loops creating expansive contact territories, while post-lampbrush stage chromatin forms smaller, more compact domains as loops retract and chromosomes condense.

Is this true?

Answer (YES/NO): NO